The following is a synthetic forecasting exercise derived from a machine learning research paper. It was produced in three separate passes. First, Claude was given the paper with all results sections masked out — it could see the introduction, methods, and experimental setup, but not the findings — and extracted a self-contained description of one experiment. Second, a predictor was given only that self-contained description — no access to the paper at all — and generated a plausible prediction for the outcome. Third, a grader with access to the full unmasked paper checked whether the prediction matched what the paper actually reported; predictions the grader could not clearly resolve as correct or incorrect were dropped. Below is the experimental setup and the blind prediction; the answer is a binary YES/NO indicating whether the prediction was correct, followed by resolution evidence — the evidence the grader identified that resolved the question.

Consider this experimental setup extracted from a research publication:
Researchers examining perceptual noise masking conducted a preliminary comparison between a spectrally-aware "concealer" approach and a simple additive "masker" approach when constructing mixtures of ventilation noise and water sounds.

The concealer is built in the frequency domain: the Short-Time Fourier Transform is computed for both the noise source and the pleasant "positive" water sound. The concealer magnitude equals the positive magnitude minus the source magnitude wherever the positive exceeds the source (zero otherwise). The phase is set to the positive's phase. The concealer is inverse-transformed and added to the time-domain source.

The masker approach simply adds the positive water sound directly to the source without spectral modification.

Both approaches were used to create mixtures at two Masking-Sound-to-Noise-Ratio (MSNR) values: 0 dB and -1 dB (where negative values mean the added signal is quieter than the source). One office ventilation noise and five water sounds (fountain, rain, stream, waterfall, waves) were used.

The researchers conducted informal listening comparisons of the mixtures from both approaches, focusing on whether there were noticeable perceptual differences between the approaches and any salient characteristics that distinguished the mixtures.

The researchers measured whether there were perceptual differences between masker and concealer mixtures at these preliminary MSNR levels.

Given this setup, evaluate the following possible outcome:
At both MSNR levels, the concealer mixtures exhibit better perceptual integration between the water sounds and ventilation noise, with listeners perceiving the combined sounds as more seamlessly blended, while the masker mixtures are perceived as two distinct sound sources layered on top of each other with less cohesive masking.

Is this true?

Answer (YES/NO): NO